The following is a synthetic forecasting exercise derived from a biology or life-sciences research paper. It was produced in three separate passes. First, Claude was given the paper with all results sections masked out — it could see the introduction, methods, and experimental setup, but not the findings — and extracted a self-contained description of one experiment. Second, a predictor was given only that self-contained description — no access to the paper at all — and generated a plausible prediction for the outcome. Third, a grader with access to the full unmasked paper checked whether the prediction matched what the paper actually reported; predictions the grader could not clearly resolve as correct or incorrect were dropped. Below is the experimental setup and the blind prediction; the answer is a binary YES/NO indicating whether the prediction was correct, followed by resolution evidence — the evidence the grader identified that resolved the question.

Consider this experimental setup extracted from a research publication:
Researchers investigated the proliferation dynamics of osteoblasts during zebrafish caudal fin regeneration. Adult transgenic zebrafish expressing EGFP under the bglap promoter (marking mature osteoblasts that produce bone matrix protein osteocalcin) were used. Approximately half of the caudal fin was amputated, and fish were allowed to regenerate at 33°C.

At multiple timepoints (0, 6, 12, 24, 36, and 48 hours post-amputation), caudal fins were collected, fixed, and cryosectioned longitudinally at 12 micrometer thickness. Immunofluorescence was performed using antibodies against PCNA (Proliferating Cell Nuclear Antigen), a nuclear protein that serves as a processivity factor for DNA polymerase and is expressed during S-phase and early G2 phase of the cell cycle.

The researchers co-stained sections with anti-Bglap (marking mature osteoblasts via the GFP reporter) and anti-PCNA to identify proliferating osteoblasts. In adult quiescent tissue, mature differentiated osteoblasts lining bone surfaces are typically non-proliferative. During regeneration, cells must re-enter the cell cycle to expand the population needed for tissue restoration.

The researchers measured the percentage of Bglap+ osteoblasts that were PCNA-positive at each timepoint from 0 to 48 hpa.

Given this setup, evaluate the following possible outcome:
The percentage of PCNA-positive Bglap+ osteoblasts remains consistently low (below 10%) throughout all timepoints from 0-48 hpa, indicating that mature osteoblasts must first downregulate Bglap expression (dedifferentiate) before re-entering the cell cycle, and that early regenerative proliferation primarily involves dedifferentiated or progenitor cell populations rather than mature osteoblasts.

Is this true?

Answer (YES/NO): NO